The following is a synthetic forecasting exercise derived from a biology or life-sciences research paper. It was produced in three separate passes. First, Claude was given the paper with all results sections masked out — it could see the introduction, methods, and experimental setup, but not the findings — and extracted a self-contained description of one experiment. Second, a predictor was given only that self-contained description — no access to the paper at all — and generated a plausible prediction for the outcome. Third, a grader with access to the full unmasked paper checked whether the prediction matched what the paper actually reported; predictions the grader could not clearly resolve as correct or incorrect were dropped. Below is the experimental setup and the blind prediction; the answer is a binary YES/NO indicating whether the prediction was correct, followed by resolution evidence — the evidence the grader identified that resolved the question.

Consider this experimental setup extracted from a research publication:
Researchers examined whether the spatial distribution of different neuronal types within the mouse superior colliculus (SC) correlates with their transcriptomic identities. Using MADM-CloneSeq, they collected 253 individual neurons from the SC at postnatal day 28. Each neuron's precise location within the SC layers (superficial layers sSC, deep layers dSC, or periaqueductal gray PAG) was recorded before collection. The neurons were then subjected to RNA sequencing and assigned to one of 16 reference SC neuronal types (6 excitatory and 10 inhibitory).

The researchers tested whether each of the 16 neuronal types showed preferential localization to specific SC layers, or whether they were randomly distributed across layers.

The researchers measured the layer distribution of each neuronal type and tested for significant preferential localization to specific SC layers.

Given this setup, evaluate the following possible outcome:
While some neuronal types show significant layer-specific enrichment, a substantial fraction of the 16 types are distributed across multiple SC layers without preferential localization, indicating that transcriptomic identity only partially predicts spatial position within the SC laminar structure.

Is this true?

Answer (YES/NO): NO